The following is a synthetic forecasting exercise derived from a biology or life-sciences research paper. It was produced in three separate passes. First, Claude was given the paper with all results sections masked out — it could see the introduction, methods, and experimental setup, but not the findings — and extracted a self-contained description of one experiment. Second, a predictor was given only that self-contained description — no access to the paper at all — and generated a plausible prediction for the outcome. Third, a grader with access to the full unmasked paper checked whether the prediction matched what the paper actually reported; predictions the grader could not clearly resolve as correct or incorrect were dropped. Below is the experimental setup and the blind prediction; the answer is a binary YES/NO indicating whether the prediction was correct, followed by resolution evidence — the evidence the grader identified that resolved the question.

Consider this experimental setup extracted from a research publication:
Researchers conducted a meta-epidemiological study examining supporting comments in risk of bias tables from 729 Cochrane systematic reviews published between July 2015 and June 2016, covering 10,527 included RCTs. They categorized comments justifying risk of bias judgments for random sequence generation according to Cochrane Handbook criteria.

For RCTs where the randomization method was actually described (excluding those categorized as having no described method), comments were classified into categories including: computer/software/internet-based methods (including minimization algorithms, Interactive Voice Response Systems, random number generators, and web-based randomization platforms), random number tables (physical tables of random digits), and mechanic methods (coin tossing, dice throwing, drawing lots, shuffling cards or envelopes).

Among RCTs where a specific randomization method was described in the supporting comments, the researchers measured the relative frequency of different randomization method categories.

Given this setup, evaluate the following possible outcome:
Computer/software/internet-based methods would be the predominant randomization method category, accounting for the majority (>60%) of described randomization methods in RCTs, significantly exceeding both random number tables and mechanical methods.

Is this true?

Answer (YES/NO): YES